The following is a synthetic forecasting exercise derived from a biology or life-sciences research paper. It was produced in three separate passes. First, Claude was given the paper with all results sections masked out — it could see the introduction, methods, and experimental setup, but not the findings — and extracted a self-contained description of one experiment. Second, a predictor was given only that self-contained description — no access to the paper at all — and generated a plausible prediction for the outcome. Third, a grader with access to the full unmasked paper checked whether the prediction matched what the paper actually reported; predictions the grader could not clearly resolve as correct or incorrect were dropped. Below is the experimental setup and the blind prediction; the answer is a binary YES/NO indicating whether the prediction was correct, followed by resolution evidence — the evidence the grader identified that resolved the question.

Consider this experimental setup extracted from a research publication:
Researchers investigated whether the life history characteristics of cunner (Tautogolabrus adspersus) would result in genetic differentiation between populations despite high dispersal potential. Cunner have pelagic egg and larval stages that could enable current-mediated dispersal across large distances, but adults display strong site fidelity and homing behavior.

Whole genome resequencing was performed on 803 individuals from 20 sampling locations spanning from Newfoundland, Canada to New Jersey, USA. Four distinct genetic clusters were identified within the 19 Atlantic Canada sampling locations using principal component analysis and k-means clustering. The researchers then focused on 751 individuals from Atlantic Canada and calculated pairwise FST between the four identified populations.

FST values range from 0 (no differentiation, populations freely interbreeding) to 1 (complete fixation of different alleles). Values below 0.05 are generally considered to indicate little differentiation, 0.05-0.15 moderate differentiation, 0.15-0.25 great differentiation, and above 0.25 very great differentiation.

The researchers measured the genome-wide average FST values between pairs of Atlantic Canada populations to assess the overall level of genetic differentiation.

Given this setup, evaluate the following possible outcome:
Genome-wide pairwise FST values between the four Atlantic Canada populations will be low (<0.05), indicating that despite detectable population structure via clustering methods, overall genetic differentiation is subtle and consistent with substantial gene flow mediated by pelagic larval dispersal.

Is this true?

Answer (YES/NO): YES